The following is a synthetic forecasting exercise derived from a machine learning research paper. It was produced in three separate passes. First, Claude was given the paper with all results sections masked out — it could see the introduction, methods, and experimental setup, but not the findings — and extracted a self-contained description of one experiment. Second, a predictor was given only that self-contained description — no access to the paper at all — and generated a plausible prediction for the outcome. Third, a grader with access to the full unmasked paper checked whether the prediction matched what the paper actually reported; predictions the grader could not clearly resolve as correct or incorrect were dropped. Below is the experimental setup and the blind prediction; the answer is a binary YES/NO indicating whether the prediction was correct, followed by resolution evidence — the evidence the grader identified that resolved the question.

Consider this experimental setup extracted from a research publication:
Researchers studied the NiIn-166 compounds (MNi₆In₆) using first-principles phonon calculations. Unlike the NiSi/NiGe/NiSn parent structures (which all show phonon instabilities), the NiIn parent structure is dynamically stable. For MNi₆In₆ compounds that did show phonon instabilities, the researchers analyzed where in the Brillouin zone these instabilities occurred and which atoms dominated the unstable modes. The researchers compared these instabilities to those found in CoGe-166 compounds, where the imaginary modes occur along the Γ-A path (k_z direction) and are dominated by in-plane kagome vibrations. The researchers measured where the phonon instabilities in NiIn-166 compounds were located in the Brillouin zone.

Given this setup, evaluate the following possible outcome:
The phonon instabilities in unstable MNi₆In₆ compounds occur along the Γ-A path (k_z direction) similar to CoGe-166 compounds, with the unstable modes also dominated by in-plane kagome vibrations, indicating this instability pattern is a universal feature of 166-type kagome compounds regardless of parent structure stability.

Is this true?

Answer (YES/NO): NO